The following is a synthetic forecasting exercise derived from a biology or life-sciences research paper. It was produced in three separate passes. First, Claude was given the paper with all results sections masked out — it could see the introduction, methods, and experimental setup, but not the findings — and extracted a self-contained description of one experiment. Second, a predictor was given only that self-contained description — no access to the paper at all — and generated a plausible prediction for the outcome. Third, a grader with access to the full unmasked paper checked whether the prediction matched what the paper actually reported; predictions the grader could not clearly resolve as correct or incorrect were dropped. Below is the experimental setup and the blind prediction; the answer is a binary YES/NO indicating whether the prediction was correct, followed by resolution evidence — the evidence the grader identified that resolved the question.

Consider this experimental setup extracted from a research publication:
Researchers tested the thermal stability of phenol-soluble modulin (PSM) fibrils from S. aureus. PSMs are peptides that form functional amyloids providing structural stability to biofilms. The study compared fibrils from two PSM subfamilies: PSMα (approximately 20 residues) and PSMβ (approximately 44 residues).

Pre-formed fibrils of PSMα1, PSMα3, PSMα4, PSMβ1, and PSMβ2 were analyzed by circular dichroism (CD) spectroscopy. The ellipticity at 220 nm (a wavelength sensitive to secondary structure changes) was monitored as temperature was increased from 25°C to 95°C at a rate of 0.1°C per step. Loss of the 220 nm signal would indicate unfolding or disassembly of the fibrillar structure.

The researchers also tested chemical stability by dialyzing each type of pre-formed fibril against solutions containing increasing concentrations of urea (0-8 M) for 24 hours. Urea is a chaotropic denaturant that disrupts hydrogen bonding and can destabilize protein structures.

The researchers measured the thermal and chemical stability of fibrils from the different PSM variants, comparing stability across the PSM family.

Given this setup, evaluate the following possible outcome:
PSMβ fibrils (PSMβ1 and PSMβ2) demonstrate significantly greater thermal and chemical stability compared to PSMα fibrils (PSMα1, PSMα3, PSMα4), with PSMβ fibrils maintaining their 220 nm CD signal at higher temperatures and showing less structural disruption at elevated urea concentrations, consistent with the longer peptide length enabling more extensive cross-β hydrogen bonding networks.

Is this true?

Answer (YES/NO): NO